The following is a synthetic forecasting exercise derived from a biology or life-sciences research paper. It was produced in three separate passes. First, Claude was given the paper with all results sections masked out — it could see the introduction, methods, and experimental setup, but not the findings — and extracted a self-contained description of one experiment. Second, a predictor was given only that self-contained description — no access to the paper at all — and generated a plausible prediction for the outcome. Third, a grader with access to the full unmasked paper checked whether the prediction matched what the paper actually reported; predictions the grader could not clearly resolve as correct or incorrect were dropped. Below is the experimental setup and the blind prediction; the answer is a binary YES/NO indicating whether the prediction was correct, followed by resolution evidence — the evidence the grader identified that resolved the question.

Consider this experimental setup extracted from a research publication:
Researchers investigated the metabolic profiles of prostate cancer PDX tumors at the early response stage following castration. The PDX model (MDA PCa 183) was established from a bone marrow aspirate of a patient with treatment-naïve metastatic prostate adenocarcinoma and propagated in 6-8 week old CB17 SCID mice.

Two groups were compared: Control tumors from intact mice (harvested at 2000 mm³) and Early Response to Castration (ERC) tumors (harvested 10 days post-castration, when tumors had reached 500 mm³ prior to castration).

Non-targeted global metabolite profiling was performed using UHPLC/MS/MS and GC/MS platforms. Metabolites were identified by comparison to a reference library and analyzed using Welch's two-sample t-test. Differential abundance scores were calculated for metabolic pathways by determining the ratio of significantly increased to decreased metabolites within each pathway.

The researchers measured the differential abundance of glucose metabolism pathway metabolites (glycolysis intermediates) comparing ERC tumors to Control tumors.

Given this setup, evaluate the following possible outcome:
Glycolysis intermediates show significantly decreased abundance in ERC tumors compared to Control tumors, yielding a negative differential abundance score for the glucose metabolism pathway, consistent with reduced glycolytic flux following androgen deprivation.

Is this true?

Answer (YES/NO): NO